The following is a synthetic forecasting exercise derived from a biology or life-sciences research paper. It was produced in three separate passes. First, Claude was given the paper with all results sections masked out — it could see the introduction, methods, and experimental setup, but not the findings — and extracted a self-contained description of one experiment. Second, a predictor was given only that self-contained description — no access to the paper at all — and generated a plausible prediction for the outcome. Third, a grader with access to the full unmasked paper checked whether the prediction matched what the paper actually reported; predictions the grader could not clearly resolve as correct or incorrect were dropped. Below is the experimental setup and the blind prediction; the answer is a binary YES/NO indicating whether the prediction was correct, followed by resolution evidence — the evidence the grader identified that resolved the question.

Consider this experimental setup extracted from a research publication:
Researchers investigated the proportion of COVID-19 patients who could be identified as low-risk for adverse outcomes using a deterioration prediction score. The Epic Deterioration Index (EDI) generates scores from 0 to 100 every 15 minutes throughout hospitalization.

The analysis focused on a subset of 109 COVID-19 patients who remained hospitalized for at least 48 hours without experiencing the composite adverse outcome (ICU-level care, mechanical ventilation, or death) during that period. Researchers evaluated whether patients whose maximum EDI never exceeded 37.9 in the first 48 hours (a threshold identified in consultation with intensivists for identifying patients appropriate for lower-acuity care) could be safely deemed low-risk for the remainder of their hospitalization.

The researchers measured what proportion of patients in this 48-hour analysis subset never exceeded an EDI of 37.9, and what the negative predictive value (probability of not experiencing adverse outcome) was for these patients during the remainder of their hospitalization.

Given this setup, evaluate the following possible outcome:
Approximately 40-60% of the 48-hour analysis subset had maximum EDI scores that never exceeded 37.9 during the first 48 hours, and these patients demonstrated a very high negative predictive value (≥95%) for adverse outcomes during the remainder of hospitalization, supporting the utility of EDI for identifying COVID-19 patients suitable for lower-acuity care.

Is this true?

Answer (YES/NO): NO